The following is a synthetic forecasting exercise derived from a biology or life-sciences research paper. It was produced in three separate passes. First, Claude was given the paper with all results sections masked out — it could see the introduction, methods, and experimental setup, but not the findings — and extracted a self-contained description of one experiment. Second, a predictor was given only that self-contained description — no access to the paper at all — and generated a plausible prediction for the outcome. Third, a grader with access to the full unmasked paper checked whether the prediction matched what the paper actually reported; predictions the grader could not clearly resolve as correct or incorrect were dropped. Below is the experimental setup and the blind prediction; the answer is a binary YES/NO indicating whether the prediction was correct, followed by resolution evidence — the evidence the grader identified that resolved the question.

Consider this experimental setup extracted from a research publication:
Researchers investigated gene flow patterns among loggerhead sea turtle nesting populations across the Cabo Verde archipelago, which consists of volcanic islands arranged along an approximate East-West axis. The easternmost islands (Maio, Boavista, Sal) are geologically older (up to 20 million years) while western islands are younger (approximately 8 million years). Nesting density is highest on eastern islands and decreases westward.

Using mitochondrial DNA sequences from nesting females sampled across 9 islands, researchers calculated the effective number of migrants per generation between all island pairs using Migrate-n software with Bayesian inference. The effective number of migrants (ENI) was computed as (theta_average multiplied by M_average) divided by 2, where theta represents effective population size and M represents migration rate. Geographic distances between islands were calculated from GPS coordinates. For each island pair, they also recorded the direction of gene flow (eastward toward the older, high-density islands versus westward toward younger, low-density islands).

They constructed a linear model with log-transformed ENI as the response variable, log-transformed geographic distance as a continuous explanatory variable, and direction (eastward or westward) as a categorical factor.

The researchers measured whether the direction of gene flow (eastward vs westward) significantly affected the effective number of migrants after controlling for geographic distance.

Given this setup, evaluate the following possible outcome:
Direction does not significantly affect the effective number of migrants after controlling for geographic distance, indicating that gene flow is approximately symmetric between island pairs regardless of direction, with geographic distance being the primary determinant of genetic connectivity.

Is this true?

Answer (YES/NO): NO